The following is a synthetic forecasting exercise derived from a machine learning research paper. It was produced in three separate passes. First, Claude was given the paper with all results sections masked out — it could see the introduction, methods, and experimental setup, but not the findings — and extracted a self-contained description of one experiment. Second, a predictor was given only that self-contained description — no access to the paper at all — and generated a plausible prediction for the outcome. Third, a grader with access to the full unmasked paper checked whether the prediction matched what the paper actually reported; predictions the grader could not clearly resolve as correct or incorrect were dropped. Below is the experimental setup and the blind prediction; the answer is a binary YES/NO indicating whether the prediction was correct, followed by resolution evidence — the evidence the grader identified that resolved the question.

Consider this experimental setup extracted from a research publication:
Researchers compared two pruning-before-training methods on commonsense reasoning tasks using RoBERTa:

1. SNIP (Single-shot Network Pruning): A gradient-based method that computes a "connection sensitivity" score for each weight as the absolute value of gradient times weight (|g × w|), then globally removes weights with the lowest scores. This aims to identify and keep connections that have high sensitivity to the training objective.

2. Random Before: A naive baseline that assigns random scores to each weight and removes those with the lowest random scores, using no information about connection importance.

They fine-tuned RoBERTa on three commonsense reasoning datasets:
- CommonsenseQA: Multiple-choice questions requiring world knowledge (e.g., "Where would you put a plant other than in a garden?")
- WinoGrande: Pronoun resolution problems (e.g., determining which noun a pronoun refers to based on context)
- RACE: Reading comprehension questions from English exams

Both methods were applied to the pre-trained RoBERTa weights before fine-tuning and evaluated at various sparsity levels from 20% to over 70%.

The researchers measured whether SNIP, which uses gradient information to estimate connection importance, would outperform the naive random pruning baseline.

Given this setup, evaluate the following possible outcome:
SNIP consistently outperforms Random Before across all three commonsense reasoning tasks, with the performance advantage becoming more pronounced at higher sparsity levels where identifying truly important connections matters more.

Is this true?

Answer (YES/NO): NO